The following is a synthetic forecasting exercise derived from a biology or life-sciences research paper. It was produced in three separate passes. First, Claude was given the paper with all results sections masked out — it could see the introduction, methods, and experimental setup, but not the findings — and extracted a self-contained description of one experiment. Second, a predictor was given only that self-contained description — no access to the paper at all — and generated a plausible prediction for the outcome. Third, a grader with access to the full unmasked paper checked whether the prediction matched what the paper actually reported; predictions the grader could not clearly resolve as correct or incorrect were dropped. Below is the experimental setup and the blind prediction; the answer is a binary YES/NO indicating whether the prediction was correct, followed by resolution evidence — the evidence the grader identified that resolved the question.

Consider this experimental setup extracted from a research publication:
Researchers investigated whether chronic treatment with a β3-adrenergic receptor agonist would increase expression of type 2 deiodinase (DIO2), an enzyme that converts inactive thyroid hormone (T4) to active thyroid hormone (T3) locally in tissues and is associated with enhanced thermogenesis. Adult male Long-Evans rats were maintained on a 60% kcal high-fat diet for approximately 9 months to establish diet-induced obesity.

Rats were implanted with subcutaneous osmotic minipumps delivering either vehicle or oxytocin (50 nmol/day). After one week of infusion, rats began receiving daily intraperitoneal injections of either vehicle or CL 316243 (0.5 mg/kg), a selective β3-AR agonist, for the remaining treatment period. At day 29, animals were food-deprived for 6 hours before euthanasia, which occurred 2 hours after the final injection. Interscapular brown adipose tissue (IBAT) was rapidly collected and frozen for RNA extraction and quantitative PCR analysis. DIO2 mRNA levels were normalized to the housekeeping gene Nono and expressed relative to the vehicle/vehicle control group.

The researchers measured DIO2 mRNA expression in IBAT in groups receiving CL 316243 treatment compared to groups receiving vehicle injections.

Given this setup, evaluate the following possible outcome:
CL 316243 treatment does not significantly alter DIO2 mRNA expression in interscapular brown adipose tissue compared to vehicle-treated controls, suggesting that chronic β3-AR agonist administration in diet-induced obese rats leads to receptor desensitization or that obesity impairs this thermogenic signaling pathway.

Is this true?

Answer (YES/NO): NO